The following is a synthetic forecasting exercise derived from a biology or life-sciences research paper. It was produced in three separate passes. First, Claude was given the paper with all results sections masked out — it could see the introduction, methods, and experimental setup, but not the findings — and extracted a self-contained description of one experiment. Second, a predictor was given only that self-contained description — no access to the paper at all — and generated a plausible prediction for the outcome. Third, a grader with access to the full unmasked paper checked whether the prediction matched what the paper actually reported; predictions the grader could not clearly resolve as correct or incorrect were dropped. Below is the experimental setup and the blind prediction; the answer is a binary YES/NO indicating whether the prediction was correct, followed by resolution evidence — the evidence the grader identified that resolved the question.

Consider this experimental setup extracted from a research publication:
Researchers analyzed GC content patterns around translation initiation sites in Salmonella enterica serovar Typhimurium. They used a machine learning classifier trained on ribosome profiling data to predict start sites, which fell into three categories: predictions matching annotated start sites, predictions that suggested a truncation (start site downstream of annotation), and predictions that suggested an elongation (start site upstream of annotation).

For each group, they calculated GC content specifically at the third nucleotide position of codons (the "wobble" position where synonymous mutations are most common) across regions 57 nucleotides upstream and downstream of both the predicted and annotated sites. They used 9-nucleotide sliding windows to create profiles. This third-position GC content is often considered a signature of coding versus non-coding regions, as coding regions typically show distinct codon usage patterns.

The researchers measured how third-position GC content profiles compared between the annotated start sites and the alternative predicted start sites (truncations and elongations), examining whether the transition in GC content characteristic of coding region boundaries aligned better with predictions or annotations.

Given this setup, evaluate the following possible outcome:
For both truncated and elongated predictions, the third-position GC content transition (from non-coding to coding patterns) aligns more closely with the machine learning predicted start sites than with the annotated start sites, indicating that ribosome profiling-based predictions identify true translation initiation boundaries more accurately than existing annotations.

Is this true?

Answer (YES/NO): YES